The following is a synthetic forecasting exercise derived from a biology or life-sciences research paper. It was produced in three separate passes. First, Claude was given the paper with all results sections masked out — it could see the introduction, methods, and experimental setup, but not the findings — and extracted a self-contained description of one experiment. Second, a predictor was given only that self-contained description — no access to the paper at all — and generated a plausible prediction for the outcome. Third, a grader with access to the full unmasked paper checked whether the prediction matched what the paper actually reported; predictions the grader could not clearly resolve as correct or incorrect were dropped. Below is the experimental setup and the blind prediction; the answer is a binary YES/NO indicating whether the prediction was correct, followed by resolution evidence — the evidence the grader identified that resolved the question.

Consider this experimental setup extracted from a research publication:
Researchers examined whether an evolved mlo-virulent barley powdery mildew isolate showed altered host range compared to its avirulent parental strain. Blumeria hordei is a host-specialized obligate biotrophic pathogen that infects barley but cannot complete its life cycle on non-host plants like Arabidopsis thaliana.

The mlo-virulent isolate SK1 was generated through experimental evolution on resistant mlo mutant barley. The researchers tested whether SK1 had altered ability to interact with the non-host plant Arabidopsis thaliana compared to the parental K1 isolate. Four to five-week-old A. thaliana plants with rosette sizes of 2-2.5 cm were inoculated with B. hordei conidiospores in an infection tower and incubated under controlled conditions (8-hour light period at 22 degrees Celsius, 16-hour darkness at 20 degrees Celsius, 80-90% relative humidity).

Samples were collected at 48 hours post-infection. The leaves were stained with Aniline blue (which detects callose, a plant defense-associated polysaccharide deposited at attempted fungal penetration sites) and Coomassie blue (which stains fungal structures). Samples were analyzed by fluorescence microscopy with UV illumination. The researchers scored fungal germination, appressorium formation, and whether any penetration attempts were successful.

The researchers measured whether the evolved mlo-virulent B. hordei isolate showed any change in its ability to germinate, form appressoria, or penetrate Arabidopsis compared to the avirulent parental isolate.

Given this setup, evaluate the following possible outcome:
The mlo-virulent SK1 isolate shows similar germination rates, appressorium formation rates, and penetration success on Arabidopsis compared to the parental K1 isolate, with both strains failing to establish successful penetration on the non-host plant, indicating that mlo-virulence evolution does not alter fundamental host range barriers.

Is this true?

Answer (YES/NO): NO